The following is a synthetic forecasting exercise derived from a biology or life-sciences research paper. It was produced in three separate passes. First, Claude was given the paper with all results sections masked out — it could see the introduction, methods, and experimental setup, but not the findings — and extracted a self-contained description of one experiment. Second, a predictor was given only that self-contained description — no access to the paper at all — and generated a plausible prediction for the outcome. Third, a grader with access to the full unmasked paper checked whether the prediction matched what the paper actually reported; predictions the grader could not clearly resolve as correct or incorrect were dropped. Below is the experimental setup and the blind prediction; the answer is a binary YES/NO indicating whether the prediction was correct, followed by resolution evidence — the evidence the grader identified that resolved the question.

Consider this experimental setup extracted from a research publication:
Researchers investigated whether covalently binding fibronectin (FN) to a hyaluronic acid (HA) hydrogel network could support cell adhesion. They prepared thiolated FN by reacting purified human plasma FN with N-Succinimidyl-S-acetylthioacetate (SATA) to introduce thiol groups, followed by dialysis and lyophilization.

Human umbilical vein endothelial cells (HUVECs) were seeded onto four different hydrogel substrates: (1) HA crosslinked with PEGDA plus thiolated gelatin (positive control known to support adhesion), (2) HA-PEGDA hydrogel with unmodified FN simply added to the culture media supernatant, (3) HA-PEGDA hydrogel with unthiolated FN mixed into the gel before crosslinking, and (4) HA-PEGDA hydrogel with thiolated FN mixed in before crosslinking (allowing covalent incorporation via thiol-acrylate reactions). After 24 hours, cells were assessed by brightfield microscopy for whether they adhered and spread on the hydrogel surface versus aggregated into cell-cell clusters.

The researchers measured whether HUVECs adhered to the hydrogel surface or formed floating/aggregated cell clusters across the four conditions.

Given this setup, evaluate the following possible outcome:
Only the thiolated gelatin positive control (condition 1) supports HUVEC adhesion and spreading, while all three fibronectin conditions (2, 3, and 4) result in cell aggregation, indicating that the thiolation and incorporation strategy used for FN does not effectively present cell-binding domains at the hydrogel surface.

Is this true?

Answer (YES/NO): NO